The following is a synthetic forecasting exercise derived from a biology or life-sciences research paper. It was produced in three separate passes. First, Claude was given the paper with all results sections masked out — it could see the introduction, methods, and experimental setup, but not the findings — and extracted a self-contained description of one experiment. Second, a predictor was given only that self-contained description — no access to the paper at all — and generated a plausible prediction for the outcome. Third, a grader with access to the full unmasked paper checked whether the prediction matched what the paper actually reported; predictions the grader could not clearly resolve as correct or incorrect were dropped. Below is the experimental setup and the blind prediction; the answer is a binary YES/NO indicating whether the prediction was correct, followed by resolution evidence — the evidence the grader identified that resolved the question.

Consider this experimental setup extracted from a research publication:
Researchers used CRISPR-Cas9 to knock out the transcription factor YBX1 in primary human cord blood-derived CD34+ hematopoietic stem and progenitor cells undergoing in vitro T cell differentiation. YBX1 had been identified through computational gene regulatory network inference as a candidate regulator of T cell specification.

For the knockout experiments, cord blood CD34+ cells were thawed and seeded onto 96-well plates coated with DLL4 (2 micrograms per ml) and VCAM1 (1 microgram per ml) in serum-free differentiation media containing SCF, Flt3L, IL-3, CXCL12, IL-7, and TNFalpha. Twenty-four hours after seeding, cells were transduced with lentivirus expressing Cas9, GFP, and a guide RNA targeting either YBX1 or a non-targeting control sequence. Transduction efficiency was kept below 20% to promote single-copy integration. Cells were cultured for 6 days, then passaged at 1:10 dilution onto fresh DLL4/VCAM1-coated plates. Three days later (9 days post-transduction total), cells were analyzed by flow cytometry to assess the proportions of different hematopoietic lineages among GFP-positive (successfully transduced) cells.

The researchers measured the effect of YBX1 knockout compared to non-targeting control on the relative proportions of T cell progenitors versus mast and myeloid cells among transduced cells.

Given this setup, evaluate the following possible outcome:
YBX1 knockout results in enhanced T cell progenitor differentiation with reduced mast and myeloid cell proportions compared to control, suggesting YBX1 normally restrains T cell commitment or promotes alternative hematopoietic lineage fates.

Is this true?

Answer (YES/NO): NO